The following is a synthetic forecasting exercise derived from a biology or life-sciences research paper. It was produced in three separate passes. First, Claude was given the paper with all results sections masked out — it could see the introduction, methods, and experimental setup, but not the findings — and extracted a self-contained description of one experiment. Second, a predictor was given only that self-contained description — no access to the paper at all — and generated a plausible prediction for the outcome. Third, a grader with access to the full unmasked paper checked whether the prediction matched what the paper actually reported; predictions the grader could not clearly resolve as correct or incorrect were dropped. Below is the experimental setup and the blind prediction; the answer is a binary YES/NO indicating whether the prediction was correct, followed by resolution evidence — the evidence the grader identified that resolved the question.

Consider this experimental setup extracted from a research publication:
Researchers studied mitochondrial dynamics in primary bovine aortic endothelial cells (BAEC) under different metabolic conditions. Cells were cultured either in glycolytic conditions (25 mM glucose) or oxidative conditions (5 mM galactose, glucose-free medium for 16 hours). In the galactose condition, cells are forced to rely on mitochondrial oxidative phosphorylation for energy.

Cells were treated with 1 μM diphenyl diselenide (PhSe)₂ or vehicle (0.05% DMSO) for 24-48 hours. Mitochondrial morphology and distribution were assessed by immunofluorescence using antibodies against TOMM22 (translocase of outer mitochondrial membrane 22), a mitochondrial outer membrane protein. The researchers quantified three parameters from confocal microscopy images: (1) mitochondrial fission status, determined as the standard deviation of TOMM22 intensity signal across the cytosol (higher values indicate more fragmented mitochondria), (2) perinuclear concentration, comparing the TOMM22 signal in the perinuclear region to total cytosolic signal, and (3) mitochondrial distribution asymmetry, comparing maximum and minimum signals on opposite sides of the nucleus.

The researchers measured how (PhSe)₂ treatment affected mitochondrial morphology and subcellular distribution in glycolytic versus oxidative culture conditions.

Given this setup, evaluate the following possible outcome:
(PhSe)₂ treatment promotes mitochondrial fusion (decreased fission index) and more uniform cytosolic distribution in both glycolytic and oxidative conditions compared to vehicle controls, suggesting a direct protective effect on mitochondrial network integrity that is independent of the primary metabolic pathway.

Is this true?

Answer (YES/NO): NO